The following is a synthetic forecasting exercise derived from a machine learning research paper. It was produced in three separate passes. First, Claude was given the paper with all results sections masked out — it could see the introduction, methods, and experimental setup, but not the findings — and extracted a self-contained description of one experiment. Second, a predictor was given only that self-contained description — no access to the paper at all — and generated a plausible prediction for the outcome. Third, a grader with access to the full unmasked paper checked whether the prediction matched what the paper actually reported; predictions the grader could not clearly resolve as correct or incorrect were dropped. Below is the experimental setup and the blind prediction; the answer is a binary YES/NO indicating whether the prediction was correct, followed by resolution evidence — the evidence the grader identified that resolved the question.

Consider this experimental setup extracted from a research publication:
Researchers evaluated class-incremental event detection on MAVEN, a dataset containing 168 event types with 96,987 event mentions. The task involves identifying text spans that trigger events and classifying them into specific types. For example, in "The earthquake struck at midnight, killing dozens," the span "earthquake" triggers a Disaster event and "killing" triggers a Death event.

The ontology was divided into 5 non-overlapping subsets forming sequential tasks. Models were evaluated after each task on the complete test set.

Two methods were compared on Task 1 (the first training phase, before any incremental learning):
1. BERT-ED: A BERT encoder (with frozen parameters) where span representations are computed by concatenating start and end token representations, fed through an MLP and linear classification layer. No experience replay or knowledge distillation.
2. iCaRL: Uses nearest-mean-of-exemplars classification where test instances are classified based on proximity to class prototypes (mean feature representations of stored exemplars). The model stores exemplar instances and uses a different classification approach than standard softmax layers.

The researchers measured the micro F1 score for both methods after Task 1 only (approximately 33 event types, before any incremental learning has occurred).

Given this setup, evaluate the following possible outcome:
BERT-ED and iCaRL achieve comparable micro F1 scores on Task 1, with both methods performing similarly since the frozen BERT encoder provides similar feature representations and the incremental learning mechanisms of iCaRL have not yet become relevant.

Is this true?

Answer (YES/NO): NO